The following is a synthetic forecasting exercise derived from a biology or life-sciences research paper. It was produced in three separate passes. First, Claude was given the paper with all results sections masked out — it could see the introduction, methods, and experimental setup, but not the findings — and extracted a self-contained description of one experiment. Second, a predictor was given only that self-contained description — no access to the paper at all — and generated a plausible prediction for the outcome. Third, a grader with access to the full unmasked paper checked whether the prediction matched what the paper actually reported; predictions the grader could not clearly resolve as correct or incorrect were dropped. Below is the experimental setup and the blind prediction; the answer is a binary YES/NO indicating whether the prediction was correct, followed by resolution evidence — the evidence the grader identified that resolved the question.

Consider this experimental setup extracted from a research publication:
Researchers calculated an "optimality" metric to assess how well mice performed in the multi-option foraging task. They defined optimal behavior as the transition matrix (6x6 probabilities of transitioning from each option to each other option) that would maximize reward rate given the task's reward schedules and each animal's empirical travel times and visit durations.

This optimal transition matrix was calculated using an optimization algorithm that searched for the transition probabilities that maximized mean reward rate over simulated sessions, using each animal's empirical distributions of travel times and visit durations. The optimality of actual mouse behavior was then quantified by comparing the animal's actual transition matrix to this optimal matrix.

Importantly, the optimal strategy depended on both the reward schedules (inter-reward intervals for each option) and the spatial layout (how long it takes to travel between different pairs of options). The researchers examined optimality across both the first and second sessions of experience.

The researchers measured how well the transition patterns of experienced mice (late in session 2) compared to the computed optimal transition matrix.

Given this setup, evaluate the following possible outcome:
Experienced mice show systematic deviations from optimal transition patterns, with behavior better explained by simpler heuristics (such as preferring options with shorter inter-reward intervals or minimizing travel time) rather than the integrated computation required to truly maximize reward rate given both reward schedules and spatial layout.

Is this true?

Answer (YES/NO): NO